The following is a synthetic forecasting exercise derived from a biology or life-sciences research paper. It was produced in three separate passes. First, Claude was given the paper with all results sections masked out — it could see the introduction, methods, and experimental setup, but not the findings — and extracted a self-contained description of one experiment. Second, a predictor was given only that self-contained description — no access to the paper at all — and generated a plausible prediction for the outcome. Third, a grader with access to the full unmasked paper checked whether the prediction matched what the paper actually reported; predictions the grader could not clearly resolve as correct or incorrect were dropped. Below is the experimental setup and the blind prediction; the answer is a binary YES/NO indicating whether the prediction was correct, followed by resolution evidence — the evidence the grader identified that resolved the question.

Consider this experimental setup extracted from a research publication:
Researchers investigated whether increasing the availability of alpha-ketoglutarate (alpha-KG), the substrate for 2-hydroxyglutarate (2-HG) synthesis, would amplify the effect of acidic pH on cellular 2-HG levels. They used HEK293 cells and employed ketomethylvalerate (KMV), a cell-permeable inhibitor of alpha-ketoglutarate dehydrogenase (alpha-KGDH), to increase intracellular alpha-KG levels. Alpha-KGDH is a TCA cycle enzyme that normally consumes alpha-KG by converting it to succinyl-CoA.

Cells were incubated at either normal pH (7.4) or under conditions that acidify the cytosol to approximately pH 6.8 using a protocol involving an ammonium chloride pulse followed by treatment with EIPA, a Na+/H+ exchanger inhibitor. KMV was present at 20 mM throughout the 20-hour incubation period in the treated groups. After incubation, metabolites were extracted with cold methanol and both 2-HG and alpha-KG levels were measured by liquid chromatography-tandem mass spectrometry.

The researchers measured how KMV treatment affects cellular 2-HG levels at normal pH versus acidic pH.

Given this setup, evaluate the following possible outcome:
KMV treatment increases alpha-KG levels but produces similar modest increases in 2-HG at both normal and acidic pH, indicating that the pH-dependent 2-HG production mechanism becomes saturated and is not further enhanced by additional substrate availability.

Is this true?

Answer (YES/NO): NO